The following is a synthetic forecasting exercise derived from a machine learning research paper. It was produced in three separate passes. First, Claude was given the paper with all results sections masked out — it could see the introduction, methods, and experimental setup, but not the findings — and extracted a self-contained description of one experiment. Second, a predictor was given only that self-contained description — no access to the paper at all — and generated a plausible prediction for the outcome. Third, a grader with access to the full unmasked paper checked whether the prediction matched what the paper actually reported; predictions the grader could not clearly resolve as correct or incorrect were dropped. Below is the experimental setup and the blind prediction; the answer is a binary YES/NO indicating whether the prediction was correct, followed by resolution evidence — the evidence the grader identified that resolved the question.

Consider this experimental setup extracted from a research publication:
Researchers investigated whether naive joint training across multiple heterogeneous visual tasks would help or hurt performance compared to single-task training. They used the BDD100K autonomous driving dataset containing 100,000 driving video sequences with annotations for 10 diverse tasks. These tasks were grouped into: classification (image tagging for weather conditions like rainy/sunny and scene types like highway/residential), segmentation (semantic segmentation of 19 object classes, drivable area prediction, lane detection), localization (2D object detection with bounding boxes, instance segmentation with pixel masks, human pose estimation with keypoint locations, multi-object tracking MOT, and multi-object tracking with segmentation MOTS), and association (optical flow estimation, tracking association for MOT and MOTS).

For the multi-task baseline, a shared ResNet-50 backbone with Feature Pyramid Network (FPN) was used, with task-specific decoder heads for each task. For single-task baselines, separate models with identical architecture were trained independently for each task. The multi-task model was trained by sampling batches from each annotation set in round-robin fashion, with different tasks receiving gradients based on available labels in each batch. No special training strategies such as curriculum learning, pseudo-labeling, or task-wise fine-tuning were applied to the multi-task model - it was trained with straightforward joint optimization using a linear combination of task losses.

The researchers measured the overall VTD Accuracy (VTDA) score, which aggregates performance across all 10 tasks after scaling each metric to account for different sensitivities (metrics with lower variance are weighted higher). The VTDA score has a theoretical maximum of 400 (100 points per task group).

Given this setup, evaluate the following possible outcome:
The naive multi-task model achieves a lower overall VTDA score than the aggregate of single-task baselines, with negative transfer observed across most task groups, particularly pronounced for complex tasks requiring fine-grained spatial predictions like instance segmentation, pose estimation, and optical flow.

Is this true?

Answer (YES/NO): NO